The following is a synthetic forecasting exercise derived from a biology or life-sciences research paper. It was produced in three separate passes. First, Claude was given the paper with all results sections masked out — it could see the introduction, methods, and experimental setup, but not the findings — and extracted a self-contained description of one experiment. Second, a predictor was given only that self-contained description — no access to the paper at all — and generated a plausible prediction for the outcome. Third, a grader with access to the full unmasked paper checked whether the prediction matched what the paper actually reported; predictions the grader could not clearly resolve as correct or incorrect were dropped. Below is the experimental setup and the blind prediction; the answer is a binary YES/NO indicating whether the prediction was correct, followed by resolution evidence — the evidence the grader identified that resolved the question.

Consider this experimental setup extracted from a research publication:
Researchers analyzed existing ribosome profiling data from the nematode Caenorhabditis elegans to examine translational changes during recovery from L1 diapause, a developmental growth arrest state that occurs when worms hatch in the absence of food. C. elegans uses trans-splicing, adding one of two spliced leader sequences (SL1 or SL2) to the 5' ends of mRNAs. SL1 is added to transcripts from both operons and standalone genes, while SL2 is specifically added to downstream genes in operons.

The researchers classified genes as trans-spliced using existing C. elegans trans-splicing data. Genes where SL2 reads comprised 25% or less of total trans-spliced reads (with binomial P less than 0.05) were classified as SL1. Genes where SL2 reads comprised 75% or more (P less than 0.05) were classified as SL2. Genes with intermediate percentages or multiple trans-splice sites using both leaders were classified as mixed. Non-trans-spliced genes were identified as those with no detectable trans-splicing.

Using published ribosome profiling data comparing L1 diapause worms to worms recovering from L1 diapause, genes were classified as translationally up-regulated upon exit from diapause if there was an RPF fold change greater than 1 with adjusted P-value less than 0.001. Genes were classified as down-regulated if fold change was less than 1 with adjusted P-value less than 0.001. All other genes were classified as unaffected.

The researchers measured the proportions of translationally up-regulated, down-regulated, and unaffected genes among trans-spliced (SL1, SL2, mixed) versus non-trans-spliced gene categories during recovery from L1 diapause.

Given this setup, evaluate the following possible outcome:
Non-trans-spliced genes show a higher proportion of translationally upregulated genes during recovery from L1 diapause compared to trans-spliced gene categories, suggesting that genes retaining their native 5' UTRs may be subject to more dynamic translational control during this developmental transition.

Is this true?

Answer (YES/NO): NO